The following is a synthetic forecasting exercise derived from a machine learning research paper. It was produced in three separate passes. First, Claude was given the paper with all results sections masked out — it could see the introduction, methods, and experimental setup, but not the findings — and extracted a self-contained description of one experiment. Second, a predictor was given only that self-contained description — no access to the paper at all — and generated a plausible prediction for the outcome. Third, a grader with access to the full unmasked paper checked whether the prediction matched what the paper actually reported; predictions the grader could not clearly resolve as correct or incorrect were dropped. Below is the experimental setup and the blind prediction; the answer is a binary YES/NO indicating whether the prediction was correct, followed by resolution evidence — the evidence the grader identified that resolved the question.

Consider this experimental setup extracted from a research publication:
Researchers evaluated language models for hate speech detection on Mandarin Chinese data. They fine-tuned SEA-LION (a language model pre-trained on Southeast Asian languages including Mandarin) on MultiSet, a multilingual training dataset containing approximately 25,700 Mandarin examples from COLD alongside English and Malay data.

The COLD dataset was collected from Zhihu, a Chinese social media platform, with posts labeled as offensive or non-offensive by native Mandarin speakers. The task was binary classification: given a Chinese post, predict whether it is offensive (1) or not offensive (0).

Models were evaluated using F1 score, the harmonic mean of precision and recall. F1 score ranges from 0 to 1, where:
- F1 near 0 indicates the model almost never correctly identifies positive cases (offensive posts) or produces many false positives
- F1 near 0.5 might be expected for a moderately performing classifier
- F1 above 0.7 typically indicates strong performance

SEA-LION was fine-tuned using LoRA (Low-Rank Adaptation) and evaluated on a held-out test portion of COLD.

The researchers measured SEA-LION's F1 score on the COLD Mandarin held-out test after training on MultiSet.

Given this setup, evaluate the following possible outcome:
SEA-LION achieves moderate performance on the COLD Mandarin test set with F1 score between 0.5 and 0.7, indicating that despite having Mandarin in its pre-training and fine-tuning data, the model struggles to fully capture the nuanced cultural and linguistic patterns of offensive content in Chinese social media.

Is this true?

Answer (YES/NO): NO